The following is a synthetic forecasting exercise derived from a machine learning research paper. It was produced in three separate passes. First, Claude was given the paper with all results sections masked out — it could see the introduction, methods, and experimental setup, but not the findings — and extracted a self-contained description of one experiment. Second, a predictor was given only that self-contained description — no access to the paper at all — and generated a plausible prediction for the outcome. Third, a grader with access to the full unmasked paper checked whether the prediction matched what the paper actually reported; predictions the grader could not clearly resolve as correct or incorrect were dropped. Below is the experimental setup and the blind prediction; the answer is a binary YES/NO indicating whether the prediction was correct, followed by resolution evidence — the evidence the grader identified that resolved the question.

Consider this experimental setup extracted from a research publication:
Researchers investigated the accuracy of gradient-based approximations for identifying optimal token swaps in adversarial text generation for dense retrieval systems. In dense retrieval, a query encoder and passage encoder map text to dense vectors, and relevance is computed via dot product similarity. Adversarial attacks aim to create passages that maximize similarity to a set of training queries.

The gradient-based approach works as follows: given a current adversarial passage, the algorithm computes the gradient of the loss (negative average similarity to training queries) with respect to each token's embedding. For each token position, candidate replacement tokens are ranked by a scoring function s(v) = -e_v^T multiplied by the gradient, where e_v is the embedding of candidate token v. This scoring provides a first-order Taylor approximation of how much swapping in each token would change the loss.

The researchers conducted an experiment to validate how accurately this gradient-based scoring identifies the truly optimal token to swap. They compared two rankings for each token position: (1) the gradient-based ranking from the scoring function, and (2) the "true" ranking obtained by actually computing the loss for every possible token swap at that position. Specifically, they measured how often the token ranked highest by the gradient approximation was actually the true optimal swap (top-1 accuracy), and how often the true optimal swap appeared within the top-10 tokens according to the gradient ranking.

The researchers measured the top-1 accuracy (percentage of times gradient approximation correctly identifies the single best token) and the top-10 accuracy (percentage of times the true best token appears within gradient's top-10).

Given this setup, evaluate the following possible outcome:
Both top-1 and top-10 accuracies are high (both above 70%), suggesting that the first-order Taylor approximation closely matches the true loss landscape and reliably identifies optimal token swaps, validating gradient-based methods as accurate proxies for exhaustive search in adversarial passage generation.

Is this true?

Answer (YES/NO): NO